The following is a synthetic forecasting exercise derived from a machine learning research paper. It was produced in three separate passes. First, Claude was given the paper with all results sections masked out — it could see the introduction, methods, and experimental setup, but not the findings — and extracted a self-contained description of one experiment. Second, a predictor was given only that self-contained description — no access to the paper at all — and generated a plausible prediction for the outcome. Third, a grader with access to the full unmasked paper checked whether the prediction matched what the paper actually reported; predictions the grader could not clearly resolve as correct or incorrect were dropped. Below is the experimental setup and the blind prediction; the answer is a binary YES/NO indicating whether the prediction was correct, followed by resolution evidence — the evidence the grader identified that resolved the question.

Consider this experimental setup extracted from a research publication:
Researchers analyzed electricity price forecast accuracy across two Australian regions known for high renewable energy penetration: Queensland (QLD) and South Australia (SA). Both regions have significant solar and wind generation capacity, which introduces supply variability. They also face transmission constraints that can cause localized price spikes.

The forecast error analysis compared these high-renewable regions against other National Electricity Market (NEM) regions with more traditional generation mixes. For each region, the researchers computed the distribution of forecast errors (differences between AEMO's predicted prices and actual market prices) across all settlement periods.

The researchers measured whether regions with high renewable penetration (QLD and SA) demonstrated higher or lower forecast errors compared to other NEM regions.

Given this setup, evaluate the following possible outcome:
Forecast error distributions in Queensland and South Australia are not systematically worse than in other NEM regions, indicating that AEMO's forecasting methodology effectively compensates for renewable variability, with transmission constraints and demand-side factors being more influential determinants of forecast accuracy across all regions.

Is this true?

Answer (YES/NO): NO